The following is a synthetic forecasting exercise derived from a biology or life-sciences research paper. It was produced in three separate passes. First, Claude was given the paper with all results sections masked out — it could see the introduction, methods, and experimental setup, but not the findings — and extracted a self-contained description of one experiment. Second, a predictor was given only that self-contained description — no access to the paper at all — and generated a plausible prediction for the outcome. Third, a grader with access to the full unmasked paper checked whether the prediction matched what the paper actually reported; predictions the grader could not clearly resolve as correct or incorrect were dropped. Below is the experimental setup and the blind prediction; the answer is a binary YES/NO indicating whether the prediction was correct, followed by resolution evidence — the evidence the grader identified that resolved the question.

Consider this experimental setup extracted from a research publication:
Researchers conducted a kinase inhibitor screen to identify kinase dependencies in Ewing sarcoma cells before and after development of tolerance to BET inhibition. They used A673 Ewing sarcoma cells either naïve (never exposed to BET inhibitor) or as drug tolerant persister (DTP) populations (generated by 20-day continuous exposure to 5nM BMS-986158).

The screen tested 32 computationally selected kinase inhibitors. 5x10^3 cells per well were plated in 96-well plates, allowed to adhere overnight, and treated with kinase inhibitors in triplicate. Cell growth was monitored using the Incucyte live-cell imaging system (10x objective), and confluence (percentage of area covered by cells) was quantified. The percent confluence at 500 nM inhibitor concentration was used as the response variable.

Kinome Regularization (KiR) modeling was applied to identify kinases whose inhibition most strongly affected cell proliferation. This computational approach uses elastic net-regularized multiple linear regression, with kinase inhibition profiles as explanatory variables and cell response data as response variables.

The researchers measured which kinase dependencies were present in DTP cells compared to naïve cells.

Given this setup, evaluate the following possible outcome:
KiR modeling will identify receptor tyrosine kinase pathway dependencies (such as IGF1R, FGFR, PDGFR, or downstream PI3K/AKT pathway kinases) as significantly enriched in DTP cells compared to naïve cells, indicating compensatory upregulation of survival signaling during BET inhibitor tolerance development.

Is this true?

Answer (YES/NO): NO